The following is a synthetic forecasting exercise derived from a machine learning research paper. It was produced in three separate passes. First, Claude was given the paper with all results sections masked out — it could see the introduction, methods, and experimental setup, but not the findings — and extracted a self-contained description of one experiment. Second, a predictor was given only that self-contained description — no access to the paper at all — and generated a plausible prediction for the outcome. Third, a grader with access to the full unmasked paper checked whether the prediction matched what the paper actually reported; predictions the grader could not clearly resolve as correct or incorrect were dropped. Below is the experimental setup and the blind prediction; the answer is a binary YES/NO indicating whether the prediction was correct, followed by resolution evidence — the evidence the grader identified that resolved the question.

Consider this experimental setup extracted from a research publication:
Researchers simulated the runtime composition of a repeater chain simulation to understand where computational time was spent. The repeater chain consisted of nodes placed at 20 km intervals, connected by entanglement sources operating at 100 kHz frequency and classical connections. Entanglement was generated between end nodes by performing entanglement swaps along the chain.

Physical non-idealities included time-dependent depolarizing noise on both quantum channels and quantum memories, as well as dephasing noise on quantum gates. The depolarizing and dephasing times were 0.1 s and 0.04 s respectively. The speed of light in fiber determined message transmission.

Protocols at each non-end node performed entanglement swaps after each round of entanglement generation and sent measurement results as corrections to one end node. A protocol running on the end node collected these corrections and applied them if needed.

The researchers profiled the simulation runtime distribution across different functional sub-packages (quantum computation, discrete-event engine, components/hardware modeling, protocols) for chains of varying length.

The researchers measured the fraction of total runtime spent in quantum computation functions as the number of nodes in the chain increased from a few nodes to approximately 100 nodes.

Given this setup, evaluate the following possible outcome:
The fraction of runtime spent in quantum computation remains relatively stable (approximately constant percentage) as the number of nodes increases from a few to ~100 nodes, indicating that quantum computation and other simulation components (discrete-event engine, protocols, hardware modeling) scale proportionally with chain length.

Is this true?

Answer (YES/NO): YES